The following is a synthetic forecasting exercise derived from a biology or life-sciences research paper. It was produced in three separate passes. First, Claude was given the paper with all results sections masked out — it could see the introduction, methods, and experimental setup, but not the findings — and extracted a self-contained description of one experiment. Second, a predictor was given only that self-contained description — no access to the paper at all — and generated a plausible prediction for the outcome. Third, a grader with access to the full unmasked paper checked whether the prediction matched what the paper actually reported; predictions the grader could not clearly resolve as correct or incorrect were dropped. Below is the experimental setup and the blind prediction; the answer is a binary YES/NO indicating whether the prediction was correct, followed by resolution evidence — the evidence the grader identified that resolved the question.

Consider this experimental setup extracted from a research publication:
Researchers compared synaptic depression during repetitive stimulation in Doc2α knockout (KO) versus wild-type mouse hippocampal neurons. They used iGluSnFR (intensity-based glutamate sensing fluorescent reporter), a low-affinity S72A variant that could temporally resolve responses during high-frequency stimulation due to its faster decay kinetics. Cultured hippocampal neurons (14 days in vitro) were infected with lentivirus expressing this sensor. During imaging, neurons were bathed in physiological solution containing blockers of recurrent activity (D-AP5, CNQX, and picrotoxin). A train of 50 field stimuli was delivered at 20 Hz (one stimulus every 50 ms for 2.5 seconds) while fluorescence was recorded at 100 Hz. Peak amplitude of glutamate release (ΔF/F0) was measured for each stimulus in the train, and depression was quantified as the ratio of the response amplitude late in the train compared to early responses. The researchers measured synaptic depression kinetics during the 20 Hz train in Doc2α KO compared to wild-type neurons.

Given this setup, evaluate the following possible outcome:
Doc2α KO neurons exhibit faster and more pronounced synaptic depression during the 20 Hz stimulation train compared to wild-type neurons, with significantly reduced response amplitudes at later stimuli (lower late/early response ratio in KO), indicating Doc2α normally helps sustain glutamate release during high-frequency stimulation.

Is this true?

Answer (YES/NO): NO